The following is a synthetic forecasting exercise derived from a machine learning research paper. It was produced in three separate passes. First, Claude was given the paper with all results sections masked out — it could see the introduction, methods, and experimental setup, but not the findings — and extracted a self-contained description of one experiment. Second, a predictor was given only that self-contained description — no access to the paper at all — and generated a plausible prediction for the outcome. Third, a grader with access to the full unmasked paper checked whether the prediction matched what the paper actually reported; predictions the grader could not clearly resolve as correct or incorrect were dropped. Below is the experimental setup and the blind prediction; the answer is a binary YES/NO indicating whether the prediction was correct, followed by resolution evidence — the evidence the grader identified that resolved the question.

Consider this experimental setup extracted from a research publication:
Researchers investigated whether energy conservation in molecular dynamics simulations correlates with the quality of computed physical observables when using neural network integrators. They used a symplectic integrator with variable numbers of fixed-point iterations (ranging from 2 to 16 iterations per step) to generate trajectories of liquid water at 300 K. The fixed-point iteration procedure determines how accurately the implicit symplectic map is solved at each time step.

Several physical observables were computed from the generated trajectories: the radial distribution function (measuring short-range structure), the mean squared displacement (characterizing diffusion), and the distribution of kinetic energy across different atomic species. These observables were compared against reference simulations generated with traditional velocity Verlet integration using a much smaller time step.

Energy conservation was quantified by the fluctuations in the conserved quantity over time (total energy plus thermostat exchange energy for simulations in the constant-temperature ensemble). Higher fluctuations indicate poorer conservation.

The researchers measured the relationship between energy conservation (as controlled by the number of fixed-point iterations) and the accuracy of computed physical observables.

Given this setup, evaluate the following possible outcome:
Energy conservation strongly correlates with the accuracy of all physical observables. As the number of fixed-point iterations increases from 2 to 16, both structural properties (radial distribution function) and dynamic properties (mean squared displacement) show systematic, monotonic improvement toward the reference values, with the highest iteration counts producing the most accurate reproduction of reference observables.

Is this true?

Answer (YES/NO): YES